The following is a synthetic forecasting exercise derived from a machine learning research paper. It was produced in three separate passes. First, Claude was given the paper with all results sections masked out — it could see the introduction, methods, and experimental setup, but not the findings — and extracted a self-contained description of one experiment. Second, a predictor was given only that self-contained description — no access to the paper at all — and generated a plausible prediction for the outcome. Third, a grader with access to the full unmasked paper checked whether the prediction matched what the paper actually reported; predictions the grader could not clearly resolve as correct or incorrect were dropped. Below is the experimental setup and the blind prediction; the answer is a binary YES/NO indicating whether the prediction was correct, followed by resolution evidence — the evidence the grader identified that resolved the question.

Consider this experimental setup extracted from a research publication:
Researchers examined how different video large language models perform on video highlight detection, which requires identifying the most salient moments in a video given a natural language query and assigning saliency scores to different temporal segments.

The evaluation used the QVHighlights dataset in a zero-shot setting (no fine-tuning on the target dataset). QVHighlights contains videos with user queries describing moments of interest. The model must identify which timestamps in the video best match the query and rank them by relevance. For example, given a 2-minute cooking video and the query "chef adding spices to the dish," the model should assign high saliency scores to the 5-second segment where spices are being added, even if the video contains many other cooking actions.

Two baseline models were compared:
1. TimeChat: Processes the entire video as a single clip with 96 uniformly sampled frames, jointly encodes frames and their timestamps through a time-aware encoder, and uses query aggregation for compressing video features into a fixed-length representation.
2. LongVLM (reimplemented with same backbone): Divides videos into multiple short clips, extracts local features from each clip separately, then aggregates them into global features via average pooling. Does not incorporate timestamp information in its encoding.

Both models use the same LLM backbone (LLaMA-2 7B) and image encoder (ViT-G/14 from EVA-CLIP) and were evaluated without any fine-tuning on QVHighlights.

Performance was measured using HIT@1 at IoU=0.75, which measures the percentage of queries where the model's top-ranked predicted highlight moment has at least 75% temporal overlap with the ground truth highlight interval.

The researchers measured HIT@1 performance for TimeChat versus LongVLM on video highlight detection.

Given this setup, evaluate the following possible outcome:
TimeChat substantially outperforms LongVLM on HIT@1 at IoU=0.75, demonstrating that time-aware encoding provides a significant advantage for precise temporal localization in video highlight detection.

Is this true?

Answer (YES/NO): YES